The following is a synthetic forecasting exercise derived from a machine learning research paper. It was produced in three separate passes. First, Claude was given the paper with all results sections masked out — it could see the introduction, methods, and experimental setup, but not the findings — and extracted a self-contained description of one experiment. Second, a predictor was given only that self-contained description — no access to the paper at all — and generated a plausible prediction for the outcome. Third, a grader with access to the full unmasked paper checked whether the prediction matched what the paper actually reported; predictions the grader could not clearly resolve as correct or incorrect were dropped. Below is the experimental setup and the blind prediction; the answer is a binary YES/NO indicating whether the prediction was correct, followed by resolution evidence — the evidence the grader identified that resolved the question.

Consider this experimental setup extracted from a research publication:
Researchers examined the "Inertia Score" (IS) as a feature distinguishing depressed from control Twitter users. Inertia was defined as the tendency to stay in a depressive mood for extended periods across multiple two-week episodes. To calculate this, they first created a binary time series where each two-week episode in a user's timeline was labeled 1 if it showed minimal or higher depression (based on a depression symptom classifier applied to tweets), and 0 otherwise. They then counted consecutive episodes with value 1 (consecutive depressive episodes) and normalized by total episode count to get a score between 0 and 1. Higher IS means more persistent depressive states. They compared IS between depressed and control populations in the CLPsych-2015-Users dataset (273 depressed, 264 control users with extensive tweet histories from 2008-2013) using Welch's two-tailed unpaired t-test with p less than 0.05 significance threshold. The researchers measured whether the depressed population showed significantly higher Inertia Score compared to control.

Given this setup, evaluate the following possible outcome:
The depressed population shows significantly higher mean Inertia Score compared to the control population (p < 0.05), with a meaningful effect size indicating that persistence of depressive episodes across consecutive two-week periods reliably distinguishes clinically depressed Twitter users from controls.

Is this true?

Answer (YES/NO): NO